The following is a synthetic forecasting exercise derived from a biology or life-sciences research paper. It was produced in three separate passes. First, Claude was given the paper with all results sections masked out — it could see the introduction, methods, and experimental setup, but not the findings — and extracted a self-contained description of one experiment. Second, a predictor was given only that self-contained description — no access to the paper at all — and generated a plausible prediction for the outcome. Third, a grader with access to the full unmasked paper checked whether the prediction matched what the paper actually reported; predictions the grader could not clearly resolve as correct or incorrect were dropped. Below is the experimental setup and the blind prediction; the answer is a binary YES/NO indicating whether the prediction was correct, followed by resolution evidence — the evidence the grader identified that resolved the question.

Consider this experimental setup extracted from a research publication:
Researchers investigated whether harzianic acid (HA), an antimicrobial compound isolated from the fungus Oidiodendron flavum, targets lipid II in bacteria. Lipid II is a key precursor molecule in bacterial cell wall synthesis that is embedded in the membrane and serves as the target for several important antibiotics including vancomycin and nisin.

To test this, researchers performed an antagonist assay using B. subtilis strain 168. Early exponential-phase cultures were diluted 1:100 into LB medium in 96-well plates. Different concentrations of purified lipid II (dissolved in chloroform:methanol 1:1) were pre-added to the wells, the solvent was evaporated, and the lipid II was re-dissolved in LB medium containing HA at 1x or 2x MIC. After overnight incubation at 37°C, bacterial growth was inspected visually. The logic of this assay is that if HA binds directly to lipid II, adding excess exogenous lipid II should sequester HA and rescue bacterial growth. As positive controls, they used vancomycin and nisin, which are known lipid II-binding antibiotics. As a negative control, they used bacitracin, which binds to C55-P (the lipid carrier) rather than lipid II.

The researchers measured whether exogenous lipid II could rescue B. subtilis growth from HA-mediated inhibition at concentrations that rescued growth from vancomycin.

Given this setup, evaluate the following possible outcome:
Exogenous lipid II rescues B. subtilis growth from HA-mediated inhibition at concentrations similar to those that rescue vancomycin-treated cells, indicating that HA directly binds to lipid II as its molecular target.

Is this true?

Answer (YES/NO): NO